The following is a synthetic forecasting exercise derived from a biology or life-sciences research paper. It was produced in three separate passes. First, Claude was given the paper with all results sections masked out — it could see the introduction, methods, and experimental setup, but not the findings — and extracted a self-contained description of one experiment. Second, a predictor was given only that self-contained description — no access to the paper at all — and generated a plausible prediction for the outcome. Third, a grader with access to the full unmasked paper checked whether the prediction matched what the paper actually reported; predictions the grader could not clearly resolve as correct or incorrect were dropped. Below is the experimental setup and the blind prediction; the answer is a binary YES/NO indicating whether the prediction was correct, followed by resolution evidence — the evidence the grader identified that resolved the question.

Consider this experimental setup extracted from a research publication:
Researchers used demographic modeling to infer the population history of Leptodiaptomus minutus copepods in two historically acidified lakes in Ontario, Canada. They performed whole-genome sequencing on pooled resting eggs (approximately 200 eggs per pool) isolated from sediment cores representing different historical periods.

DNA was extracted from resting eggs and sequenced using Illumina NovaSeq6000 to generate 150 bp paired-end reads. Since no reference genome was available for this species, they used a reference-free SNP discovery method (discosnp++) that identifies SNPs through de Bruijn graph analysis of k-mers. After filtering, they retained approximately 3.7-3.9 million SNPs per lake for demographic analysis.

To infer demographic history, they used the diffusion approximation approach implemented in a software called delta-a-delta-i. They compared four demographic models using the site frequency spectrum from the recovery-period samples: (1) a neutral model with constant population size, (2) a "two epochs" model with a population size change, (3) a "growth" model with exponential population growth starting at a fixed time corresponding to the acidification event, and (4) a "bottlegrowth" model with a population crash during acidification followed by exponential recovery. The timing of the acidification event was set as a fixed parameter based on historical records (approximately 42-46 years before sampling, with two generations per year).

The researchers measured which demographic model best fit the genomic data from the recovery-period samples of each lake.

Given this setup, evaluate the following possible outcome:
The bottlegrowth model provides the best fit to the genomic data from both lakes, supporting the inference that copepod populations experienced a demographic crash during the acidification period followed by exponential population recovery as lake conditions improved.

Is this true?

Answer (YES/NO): NO